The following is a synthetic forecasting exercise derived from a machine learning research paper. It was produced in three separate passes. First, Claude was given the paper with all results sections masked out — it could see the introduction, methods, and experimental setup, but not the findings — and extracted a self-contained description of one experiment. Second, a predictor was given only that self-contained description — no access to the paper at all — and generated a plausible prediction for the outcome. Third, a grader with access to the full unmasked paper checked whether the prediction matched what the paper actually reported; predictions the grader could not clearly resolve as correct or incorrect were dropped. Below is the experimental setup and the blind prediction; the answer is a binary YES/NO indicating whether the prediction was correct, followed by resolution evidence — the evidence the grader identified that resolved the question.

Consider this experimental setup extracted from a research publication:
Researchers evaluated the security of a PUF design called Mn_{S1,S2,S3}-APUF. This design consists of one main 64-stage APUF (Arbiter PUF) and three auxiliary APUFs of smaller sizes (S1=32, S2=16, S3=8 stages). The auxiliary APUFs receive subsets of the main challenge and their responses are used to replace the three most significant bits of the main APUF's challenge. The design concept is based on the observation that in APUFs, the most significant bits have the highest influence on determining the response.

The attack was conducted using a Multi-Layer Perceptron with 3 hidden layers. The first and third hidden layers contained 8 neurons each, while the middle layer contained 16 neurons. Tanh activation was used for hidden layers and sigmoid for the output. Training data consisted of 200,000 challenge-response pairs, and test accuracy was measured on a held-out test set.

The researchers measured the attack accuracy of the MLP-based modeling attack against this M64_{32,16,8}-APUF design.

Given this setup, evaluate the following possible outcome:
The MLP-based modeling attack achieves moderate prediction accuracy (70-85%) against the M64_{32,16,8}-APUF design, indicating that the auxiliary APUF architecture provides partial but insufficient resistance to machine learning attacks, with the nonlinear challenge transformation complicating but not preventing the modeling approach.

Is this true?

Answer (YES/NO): NO